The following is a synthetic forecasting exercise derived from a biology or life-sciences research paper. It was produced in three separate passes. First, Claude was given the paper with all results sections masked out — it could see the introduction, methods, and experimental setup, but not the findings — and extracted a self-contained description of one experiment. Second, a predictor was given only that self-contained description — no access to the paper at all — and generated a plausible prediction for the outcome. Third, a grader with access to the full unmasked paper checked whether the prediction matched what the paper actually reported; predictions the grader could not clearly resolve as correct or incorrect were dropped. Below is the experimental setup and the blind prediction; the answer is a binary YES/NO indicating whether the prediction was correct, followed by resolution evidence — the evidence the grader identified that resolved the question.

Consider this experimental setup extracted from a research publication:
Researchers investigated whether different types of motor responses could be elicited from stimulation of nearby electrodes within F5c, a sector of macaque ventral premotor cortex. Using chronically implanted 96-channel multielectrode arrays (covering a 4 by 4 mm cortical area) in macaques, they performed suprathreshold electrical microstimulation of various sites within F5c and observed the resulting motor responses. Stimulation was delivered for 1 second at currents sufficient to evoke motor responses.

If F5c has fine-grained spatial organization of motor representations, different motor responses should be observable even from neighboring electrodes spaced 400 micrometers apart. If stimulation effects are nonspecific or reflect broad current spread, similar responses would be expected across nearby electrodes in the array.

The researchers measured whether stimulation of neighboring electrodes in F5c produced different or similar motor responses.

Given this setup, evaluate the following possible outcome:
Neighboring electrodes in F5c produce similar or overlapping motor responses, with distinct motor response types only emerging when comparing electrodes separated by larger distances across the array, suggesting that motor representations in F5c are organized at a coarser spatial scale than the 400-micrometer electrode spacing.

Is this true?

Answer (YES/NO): NO